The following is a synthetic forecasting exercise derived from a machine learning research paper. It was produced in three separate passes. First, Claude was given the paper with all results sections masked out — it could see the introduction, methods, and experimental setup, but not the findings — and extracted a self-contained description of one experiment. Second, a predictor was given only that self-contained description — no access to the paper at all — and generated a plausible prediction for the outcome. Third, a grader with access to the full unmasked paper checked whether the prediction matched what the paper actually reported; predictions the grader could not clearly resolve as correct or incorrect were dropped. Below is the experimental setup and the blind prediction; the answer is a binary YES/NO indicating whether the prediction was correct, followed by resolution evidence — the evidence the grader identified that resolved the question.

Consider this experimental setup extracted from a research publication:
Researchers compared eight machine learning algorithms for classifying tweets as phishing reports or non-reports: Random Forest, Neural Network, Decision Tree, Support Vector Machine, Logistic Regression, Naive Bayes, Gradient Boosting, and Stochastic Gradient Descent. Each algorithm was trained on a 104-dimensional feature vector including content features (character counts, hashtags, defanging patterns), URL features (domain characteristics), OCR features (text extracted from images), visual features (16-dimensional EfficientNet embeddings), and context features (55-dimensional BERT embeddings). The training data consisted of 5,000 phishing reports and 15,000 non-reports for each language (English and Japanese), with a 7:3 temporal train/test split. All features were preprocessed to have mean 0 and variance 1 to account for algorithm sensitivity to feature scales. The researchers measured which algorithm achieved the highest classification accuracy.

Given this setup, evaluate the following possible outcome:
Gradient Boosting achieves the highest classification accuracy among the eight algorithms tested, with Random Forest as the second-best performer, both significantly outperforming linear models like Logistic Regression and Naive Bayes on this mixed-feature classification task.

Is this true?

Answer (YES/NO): NO